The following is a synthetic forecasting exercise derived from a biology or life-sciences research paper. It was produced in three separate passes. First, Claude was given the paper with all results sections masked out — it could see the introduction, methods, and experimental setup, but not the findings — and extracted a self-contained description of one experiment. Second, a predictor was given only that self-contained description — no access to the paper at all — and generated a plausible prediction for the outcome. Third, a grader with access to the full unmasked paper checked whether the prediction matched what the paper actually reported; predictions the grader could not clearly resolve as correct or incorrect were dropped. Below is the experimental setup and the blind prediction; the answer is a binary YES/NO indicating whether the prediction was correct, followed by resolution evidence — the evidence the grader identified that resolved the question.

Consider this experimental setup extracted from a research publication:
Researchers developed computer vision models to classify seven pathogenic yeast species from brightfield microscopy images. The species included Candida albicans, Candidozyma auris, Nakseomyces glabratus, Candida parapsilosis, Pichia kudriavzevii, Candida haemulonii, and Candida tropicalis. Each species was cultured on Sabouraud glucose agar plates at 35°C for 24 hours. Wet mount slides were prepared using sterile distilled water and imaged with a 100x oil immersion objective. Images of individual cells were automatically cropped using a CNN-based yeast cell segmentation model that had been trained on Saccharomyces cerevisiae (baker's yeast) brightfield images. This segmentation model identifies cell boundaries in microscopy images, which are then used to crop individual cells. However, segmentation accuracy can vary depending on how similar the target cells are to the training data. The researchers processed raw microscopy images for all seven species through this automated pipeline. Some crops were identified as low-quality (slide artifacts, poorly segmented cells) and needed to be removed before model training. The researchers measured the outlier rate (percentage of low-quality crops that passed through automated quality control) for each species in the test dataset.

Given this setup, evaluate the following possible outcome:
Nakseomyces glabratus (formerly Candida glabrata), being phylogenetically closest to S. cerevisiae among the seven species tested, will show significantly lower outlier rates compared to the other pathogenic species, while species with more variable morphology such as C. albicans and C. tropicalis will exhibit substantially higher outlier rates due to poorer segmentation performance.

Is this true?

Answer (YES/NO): NO